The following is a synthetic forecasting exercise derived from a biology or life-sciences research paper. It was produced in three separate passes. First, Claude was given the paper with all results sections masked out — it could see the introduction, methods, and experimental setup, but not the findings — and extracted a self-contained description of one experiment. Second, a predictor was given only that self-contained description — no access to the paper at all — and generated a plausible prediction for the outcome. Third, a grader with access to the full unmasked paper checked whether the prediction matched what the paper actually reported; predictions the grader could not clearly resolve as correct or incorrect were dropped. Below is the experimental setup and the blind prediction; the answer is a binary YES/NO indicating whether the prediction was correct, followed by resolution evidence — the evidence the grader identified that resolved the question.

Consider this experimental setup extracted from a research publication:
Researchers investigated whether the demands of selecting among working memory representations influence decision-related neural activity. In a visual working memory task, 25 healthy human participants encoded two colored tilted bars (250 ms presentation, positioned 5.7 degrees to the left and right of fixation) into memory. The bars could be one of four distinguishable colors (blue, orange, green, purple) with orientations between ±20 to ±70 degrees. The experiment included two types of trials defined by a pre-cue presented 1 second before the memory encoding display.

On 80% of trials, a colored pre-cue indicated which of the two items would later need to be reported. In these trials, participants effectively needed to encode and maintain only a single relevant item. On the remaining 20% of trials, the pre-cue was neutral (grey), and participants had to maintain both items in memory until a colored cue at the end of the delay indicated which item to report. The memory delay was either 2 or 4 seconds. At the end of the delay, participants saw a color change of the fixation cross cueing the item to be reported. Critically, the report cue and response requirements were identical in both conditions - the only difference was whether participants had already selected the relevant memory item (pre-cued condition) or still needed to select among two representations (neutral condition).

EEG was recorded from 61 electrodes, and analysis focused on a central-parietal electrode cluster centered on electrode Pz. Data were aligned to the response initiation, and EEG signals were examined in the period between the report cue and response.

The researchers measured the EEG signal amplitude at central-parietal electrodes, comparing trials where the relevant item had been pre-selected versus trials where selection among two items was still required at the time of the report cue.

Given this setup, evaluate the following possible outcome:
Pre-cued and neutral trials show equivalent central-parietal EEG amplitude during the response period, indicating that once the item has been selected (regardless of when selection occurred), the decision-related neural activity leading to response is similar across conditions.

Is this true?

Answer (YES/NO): NO